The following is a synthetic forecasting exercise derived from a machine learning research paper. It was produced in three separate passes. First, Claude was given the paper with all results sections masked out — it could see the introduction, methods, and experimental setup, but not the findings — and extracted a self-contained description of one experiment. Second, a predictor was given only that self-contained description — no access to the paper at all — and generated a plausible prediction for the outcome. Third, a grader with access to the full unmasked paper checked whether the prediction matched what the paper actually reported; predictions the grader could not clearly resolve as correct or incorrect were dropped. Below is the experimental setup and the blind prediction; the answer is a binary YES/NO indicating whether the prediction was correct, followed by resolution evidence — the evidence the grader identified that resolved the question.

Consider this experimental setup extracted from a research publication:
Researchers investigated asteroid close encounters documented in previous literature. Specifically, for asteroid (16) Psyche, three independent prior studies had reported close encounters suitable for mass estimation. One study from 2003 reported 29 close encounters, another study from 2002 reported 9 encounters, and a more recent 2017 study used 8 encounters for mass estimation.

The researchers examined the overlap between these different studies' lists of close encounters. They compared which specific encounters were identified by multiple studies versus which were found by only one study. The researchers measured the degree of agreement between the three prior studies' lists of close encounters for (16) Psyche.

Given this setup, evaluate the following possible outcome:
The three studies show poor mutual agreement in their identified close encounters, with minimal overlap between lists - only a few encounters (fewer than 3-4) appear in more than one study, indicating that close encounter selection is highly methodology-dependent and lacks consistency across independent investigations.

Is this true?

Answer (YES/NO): YES